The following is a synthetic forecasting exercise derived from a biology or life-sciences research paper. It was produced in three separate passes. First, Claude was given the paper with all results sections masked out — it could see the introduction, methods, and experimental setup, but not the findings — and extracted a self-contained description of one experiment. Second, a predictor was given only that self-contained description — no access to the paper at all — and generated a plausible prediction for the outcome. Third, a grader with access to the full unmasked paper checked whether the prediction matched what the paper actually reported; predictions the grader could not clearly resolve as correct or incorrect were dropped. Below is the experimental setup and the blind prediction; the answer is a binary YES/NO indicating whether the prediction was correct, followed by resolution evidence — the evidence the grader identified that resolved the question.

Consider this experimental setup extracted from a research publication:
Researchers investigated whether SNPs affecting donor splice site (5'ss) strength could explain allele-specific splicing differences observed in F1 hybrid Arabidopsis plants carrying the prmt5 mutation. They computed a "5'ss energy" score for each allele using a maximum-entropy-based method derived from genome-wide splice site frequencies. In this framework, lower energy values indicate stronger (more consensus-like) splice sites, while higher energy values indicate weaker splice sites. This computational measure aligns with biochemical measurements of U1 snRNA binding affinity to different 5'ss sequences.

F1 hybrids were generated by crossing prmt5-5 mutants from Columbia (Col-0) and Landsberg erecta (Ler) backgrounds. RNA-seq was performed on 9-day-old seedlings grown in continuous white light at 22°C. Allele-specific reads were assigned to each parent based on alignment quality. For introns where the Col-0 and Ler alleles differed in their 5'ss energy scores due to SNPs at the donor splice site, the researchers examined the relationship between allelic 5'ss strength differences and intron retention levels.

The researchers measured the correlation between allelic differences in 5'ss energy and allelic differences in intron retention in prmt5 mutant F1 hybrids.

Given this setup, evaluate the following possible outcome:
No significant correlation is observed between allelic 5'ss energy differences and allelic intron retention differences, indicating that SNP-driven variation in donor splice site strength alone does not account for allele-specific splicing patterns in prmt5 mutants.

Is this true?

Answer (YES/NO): NO